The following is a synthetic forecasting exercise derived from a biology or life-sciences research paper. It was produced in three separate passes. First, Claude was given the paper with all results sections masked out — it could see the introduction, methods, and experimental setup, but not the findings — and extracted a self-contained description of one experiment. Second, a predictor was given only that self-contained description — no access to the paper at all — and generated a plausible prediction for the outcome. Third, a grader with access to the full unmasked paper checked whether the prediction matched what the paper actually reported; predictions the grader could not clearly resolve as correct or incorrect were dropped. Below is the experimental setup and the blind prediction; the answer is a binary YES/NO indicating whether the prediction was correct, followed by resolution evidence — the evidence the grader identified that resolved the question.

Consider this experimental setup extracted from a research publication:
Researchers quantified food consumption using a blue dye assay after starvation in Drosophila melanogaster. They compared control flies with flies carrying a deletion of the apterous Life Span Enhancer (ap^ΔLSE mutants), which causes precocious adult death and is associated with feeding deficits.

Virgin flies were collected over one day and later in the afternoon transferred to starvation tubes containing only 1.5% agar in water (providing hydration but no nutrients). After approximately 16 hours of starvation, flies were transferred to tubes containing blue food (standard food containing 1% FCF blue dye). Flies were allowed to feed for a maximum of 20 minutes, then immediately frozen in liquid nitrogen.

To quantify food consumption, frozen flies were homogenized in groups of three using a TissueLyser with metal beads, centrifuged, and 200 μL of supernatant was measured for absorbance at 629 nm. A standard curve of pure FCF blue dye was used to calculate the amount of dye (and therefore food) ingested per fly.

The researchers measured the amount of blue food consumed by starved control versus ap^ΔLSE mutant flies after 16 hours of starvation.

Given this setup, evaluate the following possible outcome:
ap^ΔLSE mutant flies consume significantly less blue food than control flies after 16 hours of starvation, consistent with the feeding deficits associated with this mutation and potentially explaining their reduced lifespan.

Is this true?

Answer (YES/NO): YES